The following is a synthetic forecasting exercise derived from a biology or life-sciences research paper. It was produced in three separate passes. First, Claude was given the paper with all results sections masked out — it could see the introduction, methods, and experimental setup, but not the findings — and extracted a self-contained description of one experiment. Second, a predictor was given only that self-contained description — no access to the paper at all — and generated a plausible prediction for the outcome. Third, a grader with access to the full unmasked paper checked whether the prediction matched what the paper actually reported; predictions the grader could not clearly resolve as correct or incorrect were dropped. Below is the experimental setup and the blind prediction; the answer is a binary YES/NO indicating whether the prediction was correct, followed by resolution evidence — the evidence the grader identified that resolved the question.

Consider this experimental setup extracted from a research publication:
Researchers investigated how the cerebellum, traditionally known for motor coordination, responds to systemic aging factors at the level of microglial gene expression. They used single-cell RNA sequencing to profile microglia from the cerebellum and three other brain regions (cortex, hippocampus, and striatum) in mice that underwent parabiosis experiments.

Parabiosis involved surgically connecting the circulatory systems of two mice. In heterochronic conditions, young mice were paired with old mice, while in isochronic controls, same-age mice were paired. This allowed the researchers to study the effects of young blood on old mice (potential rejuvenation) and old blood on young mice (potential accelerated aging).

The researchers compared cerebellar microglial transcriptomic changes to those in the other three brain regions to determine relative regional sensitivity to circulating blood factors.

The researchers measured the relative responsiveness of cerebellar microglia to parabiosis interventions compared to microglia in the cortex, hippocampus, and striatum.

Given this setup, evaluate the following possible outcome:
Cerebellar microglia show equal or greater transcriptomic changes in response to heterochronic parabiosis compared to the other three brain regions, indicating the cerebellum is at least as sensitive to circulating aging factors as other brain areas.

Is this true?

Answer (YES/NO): YES